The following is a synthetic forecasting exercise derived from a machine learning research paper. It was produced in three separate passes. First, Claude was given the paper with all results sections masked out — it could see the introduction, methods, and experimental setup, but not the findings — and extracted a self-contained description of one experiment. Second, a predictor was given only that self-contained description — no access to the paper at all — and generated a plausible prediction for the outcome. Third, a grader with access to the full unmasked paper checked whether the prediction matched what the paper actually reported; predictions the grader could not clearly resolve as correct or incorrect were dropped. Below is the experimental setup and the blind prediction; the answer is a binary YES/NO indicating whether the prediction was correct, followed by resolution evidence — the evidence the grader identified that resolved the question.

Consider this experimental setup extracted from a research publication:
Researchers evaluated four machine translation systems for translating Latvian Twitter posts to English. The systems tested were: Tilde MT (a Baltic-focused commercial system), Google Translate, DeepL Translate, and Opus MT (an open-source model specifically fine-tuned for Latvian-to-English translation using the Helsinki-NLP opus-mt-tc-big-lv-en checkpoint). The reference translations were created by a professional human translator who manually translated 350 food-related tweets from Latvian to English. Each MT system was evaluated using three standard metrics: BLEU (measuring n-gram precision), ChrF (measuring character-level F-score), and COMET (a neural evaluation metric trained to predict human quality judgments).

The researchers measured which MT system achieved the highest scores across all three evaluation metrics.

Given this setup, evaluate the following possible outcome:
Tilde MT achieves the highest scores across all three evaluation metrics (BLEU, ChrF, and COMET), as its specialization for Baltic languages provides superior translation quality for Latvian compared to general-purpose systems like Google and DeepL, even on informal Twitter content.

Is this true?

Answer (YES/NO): NO